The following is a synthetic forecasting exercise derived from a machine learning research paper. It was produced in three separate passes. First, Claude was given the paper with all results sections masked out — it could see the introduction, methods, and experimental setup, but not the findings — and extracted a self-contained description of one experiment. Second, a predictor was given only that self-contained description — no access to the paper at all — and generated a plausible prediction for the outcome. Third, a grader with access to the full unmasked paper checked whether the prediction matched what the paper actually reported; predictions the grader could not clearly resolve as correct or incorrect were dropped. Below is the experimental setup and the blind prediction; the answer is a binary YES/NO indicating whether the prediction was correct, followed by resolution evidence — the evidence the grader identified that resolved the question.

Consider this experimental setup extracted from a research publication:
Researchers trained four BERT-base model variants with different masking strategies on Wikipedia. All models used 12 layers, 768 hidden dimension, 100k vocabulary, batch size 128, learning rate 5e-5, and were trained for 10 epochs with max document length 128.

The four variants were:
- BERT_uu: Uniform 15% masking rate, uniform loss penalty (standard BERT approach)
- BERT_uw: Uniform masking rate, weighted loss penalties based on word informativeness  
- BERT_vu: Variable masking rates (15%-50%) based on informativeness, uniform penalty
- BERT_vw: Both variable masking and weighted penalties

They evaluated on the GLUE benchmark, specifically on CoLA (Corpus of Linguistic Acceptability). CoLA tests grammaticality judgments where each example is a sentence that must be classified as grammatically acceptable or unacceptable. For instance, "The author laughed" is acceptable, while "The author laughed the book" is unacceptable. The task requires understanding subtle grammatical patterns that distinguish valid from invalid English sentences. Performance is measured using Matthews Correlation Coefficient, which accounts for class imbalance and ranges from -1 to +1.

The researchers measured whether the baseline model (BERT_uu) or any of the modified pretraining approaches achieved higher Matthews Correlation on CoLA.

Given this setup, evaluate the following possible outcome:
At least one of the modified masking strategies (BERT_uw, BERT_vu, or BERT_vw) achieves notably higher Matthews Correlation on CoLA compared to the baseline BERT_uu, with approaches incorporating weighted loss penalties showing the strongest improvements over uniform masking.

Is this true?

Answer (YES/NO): NO